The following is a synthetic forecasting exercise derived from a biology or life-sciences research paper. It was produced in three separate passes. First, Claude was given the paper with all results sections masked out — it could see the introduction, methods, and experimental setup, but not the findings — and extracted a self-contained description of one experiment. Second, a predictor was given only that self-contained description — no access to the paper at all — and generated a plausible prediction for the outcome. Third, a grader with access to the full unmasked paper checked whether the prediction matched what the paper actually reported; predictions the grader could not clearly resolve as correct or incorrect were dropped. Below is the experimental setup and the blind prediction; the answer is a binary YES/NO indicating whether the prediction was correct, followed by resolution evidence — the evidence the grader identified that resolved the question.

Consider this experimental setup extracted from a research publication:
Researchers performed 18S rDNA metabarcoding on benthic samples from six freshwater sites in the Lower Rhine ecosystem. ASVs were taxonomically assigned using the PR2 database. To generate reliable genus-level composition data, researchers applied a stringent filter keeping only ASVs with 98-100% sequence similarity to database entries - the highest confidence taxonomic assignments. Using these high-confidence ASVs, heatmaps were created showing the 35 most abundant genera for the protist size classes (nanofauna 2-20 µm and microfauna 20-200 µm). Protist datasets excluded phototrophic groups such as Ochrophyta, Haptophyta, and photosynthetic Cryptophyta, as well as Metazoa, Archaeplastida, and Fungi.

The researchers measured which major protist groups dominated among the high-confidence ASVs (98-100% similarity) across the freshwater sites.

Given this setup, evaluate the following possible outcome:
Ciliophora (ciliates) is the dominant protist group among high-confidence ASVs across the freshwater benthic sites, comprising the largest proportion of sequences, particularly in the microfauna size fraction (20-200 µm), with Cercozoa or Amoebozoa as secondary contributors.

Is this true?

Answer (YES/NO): NO